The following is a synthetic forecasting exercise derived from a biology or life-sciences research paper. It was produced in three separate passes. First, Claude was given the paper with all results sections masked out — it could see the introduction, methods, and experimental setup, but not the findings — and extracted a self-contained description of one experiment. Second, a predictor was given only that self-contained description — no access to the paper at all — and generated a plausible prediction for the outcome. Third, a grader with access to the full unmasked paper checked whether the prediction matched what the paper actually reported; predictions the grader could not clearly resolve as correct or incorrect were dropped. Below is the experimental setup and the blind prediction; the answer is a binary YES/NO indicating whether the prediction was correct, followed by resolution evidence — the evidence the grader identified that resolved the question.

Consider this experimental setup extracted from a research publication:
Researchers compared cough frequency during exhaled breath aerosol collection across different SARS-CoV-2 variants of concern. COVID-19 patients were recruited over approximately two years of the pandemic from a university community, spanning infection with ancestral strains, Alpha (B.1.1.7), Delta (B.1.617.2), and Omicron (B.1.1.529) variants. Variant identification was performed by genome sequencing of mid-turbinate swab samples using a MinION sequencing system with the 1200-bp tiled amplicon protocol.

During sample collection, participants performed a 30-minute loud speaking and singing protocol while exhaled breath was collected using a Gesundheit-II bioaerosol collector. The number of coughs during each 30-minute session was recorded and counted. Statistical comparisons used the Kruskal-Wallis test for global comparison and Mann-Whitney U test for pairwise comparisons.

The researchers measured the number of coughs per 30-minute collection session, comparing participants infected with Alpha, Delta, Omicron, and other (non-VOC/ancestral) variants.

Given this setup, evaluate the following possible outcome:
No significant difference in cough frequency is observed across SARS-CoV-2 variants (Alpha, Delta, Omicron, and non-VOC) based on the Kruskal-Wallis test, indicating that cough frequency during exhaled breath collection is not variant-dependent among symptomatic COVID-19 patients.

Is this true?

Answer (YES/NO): NO